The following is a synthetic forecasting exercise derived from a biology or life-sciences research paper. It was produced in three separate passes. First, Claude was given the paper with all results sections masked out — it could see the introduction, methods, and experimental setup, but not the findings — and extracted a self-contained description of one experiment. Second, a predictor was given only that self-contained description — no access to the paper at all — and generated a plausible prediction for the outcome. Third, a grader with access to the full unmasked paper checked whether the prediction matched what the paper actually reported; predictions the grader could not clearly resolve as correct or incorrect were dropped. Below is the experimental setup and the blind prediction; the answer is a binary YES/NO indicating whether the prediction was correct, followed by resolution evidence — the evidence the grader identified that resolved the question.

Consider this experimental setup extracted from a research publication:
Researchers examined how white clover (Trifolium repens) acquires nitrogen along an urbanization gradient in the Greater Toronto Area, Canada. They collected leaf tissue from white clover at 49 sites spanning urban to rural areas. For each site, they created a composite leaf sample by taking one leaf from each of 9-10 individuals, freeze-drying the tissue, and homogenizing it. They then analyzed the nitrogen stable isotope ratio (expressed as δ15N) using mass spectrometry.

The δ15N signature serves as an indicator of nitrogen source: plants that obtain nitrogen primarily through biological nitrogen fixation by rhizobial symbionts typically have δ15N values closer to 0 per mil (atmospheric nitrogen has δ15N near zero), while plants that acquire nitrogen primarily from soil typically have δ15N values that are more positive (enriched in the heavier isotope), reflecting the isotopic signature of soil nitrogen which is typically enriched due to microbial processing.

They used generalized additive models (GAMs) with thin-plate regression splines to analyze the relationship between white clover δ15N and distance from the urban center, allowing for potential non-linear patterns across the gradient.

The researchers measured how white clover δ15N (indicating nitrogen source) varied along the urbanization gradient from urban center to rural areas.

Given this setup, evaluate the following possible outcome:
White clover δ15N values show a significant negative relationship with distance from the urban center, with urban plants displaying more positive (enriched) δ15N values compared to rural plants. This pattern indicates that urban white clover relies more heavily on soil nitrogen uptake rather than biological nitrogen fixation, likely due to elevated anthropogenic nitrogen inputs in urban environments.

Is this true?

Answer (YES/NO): NO